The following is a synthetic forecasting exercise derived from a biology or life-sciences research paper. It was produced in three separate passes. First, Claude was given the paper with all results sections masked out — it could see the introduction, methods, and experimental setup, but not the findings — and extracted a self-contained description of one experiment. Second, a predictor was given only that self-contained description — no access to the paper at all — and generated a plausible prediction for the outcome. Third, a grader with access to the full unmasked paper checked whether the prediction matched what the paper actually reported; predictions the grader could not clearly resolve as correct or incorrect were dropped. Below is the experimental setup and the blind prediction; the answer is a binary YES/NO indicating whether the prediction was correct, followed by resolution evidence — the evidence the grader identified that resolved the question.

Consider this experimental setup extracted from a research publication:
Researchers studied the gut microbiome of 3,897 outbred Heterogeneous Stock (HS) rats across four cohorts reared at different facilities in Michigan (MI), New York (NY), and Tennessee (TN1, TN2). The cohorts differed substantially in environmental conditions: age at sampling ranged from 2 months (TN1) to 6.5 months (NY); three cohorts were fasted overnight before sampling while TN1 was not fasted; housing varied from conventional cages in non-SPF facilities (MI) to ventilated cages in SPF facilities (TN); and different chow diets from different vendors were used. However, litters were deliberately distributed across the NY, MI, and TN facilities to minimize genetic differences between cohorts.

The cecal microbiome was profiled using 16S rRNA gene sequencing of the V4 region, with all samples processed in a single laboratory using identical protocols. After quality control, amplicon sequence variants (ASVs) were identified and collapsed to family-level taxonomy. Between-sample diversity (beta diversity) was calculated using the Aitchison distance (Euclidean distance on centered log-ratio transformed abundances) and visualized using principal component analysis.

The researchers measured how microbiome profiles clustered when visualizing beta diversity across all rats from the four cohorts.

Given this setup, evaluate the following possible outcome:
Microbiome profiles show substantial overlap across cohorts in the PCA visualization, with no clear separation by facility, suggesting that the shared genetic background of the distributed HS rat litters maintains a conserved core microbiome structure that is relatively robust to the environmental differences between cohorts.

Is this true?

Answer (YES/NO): NO